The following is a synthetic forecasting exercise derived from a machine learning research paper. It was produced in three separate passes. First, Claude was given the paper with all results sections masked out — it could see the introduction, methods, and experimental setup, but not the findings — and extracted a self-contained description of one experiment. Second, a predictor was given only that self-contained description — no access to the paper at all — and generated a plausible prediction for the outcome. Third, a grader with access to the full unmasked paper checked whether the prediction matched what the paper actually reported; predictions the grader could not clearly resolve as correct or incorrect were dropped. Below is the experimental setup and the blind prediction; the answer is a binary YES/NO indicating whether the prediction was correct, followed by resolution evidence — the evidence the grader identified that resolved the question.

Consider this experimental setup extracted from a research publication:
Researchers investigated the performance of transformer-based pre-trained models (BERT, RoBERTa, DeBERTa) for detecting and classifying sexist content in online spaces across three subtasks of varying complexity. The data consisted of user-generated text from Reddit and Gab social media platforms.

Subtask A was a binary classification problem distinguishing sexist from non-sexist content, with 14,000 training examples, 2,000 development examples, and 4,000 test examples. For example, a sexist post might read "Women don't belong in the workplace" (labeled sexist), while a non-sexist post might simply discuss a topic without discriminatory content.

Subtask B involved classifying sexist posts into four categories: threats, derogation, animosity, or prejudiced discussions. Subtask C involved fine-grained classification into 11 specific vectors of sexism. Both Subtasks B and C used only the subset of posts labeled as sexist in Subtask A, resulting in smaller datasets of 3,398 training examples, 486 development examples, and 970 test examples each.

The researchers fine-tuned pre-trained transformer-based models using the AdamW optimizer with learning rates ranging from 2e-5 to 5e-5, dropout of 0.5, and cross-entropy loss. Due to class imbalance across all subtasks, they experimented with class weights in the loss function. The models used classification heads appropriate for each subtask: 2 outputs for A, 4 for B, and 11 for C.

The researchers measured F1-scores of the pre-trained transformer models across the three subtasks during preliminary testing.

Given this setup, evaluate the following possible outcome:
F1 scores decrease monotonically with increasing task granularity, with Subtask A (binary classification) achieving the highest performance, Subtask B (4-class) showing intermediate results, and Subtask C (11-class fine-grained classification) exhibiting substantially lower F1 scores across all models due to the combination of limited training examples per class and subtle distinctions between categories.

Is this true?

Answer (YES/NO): YES